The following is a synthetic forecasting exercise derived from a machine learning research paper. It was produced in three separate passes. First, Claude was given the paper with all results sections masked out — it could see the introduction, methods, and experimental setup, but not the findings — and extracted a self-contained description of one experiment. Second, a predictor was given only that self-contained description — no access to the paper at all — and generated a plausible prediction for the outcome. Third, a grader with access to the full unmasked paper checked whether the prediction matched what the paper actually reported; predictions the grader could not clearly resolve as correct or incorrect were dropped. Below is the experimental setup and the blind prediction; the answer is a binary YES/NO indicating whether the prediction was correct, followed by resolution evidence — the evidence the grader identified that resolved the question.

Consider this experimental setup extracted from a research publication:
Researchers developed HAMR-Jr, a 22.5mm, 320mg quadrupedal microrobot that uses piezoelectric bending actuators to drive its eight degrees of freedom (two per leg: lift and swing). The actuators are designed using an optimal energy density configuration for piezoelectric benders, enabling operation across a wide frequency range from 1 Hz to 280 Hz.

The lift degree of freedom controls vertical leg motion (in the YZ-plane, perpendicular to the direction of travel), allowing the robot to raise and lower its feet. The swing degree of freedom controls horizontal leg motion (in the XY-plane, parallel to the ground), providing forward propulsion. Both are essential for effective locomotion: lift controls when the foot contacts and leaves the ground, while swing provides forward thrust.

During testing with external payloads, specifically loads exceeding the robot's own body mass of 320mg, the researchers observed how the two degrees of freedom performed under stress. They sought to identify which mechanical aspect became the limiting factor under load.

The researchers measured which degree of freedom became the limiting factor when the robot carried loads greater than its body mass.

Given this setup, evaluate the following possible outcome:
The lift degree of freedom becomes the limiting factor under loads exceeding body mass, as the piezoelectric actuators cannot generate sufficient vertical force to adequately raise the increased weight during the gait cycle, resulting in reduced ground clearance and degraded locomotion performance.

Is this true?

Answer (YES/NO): NO